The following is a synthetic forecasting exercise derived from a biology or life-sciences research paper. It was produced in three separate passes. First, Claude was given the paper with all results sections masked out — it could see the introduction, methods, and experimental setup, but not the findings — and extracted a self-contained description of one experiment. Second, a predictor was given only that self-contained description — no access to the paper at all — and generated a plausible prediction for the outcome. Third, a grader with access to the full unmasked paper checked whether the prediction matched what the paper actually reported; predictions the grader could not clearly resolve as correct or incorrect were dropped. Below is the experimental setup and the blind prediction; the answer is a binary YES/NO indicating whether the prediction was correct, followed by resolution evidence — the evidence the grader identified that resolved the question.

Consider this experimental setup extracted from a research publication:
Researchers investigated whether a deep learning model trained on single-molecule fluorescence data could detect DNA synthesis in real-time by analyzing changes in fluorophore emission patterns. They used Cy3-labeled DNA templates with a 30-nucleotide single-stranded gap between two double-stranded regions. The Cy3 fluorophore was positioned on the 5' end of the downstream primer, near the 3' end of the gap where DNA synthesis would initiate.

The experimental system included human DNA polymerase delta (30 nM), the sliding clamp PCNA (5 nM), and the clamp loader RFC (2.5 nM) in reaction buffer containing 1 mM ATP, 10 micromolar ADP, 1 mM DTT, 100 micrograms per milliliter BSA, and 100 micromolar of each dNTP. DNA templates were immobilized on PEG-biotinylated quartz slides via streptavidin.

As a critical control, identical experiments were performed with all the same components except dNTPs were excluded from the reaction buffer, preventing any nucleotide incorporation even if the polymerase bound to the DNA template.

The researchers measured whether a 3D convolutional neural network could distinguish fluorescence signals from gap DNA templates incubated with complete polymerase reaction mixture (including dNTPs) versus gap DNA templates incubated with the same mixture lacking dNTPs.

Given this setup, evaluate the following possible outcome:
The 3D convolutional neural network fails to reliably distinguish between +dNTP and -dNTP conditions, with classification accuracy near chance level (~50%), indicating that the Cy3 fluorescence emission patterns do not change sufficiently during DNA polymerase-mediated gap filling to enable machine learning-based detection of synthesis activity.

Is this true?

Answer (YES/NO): NO